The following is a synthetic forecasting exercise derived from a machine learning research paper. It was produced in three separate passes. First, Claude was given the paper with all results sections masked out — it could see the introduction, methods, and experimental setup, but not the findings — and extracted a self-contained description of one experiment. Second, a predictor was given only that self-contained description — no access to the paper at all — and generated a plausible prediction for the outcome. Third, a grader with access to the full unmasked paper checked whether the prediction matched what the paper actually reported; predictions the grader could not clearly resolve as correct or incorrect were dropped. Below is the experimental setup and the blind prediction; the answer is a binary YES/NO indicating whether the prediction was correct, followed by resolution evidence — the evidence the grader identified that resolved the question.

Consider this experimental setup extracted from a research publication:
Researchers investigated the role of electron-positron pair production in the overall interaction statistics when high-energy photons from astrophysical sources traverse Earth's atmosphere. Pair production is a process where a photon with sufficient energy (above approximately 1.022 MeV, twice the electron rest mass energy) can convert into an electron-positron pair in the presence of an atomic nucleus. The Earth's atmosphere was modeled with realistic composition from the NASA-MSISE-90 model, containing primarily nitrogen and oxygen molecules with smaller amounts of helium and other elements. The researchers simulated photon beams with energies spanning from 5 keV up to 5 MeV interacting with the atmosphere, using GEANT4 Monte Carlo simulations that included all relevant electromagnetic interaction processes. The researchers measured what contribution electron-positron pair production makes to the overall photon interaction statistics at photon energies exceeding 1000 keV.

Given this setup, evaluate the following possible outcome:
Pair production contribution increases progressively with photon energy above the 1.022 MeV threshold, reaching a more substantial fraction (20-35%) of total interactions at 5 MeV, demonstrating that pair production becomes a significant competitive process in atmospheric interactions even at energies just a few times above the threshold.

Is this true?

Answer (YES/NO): NO